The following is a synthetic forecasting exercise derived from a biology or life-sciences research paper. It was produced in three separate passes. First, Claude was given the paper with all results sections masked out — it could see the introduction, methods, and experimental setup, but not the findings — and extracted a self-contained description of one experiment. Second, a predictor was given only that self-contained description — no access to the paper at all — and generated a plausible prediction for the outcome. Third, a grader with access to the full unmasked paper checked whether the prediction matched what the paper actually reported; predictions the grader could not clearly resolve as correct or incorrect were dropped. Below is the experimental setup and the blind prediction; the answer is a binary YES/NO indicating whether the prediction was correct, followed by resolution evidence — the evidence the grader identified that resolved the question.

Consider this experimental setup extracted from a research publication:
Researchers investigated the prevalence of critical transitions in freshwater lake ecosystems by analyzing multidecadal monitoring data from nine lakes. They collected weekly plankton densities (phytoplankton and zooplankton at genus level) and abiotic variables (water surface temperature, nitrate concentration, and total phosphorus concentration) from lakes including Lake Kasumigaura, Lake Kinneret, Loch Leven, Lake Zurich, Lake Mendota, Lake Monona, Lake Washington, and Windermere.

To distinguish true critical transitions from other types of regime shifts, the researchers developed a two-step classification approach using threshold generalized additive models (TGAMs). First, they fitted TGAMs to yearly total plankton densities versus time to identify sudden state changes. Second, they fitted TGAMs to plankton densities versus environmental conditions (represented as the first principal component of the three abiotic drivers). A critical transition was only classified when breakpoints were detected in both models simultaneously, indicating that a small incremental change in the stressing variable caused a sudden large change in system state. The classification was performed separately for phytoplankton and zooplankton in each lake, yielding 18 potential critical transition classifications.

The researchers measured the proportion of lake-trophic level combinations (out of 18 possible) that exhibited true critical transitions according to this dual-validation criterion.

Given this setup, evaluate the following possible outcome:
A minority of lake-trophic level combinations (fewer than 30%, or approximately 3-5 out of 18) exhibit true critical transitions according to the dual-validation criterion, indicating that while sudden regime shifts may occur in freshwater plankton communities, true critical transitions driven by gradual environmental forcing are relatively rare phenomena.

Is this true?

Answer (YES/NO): YES